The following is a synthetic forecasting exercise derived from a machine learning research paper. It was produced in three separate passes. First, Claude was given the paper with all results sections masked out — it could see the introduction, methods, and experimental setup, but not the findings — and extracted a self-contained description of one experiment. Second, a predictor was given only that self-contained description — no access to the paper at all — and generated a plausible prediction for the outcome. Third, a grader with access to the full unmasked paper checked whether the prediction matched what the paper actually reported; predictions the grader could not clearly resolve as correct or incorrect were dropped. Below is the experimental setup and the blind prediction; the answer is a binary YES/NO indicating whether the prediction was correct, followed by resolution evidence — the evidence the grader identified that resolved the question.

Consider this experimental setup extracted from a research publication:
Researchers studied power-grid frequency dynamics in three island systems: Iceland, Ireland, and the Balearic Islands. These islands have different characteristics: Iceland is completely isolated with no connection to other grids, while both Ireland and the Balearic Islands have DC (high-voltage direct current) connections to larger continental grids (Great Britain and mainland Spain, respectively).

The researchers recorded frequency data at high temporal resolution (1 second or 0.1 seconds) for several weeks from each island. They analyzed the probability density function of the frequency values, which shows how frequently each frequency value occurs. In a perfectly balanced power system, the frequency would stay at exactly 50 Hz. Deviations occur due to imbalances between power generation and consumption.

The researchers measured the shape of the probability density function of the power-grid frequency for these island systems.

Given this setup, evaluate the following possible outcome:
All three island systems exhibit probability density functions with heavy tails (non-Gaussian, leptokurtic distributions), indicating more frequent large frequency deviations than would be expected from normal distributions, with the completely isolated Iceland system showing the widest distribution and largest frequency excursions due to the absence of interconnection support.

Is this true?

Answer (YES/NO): NO